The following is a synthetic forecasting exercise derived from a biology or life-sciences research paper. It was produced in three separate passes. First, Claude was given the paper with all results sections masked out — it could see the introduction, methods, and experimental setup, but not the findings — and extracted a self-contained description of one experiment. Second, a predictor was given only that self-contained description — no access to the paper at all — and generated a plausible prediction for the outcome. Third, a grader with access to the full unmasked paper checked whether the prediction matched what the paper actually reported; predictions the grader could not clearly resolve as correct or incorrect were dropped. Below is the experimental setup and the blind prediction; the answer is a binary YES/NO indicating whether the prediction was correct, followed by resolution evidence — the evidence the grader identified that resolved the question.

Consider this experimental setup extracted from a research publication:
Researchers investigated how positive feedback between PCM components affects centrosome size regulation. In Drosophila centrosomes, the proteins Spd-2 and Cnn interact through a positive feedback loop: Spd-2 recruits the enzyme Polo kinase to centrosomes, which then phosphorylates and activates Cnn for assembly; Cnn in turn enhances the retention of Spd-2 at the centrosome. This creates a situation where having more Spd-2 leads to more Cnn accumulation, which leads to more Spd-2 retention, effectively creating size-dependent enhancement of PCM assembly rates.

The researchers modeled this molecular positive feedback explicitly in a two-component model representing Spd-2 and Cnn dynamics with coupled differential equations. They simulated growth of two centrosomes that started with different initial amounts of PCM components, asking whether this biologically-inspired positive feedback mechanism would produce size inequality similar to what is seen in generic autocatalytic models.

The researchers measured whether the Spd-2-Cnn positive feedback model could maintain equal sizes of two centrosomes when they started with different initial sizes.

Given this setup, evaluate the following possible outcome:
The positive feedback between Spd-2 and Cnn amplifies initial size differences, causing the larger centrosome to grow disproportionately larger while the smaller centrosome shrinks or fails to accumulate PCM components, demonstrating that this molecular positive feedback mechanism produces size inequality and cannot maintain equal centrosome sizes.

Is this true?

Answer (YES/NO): YES